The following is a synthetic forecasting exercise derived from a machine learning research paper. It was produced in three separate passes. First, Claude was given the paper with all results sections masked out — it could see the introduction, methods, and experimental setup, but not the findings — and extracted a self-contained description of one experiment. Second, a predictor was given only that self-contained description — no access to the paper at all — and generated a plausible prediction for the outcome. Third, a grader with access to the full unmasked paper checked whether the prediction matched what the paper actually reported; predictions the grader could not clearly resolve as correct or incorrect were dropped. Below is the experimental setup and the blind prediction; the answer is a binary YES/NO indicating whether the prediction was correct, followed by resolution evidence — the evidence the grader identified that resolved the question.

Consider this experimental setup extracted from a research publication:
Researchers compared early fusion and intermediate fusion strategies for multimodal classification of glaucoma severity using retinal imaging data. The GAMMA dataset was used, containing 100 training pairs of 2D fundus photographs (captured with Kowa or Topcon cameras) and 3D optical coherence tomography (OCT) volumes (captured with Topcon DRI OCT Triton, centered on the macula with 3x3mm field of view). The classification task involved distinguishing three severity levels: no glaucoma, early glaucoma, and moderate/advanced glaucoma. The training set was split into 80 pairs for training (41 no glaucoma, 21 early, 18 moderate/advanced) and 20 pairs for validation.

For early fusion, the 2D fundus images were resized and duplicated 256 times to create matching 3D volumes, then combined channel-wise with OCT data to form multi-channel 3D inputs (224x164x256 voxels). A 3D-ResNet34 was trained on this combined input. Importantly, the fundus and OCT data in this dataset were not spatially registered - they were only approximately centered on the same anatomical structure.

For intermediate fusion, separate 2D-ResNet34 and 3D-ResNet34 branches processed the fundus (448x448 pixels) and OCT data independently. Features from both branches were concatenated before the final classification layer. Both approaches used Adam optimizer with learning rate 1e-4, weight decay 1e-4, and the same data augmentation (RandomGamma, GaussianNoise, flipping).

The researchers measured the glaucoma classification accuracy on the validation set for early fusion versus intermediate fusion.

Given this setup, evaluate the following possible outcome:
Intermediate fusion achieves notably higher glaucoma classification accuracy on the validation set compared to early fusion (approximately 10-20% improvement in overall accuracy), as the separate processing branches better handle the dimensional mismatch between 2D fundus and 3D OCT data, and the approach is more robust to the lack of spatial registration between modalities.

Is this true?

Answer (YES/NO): NO